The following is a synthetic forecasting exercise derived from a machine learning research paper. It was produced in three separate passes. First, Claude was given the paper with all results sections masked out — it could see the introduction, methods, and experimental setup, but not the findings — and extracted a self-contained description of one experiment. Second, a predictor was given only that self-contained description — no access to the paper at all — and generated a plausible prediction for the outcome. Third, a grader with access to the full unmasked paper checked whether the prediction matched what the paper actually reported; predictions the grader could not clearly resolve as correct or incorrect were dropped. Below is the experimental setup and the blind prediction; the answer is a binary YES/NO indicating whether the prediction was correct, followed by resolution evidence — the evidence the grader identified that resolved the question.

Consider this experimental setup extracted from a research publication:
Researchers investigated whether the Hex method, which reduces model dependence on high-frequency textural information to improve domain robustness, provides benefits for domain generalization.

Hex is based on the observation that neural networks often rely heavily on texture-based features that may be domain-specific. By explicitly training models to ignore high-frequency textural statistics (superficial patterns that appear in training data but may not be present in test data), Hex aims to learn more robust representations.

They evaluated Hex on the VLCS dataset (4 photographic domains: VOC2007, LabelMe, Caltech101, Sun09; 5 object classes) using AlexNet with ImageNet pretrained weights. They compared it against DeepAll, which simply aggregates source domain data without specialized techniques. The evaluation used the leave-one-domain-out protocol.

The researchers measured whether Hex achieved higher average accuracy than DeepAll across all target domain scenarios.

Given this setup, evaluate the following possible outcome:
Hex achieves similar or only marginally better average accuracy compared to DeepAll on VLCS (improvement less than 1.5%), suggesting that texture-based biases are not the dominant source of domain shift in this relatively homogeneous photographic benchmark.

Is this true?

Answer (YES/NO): NO